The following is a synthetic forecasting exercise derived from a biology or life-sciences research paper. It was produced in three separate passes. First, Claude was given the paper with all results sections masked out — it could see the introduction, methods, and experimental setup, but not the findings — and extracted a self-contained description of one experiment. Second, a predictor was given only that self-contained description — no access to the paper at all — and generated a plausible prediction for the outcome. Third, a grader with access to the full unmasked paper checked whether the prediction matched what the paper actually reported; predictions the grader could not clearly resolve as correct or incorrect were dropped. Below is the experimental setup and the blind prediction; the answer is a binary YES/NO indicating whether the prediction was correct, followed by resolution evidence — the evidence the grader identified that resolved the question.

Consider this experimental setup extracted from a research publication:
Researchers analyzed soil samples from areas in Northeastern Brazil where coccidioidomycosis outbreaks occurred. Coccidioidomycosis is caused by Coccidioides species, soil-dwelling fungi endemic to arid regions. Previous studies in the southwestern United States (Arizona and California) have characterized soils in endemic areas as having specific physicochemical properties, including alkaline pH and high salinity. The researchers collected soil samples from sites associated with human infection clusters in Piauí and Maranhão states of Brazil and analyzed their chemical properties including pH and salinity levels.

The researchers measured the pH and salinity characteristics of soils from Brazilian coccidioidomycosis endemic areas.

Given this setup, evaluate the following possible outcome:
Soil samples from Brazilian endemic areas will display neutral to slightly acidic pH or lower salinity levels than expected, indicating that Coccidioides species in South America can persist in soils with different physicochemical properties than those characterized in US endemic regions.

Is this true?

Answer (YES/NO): NO